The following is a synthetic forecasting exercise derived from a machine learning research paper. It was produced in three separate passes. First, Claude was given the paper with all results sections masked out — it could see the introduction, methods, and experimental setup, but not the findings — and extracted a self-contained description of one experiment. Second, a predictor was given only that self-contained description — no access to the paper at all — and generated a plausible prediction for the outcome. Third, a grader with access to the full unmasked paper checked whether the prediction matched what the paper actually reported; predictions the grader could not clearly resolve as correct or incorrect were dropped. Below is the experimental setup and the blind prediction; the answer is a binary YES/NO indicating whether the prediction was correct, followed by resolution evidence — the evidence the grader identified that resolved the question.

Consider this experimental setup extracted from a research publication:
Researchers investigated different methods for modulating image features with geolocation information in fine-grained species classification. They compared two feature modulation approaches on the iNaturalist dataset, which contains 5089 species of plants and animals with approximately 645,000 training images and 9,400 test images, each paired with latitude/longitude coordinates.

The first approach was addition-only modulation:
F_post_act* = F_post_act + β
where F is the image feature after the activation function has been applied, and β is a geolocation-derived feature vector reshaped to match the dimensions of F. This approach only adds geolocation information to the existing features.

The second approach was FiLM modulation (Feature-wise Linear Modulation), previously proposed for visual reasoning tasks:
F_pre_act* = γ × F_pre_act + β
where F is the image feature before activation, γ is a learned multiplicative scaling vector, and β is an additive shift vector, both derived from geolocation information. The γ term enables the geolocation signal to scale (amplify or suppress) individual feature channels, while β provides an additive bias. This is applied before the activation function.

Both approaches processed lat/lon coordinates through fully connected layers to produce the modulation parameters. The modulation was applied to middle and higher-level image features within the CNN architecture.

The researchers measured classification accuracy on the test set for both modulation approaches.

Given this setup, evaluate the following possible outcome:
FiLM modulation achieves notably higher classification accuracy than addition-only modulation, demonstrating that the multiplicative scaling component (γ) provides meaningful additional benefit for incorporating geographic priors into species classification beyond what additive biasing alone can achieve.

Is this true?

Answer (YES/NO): NO